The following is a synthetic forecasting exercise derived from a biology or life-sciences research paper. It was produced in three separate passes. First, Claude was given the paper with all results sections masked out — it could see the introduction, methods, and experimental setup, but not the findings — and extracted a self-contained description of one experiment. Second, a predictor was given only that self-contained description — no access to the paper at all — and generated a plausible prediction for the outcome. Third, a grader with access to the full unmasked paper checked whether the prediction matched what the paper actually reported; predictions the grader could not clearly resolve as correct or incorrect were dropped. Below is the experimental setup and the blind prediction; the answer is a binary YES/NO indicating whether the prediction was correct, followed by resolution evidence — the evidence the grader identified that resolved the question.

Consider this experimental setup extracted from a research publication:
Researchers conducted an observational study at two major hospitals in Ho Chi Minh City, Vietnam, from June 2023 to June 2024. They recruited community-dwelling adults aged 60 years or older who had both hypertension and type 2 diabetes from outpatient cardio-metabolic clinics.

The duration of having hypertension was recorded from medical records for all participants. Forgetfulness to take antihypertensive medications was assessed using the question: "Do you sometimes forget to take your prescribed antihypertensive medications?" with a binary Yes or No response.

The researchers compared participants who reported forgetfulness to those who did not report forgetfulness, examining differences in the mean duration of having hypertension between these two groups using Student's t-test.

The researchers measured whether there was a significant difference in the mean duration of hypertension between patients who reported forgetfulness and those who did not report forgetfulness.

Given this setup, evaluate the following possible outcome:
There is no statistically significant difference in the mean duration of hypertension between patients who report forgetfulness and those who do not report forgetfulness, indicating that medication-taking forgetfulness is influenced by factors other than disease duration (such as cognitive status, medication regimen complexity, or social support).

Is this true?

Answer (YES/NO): NO